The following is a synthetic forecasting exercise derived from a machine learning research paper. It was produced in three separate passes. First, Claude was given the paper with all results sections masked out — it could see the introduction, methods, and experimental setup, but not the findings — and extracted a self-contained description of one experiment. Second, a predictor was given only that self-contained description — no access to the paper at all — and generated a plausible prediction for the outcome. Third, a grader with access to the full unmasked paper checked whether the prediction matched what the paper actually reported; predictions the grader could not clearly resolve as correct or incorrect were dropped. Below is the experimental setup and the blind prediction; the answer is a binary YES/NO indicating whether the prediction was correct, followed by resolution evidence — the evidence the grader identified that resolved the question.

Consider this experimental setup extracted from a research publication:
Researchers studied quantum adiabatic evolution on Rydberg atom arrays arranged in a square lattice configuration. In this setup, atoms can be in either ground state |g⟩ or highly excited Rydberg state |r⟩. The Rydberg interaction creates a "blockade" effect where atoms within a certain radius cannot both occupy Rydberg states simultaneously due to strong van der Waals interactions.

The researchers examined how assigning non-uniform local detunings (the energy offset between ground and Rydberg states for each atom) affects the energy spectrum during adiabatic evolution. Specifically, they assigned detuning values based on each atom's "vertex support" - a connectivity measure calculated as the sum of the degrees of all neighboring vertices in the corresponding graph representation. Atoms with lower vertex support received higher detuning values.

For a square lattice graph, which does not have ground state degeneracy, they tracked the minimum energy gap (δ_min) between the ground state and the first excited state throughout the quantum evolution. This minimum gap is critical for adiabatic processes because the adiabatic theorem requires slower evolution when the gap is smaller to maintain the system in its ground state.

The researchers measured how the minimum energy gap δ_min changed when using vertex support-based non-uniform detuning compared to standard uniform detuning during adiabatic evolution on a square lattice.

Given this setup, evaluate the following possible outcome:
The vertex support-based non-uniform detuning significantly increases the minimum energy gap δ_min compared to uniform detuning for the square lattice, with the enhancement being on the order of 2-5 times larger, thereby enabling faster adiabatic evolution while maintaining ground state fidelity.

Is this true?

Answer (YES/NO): NO